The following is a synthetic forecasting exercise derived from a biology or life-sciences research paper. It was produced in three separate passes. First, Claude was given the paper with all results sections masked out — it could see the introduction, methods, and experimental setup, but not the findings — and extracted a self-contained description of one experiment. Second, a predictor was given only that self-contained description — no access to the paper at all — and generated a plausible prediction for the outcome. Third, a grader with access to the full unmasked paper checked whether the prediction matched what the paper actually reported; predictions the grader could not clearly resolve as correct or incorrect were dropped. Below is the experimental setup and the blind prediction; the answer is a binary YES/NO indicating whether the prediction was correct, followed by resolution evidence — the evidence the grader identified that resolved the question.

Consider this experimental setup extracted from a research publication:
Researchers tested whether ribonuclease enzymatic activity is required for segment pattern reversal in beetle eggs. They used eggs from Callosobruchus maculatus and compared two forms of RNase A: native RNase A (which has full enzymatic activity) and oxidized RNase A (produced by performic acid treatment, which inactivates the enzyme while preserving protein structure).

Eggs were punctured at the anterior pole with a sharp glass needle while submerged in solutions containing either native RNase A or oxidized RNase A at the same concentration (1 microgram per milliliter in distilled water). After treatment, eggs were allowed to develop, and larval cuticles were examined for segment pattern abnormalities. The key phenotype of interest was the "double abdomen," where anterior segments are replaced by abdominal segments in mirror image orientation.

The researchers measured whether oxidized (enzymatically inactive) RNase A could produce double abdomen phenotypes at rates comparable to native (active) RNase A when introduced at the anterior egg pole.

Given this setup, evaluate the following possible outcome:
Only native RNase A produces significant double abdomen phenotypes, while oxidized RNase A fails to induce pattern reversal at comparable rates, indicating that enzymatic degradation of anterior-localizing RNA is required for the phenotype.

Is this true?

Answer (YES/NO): YES